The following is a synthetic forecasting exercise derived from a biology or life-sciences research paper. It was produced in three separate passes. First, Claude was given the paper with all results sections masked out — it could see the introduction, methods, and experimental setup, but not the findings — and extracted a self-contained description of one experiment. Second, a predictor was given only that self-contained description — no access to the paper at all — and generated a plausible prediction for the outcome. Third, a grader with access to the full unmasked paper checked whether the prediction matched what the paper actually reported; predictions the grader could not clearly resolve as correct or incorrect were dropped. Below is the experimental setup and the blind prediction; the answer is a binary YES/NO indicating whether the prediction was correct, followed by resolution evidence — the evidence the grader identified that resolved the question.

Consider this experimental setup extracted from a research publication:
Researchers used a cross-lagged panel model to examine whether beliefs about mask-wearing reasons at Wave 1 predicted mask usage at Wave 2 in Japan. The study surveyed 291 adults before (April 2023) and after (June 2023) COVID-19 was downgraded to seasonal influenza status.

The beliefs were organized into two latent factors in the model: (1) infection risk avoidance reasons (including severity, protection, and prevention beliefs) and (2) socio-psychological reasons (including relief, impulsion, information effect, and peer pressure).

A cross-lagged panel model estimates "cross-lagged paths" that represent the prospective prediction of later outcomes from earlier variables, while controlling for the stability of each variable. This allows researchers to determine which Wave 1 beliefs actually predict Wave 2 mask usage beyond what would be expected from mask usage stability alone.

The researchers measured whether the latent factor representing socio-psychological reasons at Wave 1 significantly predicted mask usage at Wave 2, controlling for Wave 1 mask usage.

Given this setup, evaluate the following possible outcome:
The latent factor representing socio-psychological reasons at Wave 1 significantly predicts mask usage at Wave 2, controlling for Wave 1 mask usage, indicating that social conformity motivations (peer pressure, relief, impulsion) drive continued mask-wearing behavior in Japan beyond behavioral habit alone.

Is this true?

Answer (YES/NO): YES